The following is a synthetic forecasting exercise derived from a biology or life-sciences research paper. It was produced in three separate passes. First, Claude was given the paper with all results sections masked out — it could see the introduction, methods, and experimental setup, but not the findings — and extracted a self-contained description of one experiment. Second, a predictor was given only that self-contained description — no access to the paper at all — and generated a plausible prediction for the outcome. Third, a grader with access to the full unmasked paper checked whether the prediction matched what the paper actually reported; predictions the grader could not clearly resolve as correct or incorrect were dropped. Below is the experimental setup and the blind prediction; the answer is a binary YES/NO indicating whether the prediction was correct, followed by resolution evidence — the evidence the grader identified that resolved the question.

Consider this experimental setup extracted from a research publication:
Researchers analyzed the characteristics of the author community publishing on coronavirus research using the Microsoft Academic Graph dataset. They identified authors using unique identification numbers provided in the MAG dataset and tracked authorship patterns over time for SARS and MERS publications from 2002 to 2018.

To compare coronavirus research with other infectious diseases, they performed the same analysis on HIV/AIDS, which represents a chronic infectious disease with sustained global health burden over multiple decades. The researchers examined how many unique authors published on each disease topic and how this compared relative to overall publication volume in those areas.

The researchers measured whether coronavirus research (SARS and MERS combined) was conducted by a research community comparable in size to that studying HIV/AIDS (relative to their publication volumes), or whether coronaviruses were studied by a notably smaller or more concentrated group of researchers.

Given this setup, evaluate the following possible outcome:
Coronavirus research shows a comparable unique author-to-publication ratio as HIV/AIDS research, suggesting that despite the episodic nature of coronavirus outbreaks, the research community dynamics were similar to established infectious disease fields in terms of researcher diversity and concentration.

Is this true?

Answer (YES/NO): NO